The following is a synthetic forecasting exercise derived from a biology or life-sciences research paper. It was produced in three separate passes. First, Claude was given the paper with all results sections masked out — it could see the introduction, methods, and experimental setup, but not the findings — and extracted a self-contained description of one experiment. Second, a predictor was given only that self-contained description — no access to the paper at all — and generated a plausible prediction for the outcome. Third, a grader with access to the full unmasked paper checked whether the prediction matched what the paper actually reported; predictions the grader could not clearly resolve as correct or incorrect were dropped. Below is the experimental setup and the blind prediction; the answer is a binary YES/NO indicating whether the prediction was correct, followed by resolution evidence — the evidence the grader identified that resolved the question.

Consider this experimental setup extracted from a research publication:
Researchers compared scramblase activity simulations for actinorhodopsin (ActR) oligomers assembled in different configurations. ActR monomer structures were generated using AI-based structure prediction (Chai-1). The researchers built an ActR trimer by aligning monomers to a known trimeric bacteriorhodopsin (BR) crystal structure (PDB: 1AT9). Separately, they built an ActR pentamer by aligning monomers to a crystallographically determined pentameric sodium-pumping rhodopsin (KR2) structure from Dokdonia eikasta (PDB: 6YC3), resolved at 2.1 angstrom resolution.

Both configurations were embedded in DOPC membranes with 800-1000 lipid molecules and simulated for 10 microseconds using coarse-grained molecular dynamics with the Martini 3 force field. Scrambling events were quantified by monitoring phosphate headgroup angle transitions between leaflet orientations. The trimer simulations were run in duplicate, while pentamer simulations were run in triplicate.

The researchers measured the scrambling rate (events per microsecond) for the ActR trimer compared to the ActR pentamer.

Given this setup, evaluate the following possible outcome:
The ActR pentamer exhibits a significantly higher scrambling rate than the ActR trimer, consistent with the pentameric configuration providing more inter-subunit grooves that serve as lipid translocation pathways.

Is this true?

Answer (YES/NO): YES